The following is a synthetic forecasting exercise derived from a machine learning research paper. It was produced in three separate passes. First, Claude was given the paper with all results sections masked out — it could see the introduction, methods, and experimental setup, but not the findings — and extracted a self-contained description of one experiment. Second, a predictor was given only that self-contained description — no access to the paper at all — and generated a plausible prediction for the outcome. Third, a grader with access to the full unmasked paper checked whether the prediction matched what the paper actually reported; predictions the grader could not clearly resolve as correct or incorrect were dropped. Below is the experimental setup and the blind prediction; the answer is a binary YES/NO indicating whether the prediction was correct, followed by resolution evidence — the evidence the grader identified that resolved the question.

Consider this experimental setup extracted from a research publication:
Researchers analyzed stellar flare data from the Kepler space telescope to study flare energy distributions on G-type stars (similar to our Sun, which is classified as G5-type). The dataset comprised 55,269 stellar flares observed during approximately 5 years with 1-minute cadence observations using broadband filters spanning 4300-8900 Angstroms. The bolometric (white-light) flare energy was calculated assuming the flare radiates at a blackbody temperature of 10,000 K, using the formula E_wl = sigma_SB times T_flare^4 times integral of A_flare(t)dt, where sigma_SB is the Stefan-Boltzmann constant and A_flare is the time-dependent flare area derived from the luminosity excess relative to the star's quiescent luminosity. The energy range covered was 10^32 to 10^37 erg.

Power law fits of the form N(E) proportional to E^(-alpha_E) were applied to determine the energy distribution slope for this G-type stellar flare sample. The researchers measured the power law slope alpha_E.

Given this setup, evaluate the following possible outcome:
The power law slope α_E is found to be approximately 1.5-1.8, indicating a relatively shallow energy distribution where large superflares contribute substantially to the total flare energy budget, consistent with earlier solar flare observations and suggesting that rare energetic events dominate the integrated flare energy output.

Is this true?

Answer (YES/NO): NO